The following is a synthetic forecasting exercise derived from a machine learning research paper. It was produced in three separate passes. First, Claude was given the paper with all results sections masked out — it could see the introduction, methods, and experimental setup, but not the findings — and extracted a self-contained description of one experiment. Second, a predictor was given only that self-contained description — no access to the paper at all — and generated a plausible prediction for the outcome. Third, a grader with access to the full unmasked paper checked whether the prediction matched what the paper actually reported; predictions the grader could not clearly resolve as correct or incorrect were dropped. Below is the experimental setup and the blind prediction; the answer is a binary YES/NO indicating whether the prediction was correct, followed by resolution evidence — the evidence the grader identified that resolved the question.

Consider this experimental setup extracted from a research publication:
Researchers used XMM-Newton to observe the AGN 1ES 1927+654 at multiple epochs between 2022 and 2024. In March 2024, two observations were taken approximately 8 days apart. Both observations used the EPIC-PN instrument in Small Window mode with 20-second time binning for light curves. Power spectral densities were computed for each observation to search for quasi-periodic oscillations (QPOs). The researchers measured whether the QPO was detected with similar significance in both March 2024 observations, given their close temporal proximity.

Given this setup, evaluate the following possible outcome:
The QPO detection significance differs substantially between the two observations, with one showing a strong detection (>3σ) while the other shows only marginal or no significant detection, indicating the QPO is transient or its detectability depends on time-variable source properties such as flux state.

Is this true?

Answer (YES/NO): YES